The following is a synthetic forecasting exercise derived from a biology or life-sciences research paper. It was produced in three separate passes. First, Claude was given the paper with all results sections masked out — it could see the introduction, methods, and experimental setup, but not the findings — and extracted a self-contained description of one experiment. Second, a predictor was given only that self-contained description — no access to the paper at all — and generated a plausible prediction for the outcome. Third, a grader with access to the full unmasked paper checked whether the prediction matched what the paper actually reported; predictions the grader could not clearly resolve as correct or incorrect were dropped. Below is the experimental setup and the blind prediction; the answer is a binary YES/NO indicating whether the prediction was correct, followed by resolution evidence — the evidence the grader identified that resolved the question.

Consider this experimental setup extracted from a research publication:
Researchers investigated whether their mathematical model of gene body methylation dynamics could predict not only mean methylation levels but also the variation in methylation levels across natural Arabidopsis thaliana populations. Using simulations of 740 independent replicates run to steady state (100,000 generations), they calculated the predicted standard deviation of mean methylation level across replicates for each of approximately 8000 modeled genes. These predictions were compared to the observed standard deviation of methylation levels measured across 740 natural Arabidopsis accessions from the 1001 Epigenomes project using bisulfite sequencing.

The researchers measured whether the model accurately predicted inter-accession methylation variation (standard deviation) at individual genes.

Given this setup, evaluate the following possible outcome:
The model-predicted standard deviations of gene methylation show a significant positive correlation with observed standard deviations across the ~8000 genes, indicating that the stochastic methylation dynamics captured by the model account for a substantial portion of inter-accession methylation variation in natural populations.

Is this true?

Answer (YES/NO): YES